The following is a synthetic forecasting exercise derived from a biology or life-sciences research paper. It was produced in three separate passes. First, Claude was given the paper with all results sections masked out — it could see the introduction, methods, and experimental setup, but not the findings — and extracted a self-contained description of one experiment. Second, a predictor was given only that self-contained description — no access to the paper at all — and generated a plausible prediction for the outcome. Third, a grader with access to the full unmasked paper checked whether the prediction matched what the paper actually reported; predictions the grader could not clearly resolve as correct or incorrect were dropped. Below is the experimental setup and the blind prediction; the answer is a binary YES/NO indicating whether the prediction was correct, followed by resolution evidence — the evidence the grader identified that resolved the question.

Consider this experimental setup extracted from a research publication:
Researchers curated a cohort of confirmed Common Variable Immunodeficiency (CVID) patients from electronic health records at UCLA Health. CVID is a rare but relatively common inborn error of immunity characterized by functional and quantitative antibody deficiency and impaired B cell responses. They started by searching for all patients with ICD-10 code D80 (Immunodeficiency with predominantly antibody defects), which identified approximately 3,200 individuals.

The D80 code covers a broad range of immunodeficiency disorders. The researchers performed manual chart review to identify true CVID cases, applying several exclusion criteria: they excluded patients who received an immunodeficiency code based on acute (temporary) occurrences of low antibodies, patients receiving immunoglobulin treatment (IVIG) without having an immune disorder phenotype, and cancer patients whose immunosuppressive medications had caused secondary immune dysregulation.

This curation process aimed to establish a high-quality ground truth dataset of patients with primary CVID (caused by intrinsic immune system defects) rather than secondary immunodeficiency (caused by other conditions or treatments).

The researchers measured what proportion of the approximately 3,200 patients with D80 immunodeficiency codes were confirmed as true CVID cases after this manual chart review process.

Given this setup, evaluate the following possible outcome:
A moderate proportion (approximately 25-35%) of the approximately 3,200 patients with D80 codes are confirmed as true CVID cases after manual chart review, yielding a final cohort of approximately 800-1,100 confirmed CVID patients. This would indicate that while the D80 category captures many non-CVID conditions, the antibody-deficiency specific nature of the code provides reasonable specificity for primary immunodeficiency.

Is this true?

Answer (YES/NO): NO